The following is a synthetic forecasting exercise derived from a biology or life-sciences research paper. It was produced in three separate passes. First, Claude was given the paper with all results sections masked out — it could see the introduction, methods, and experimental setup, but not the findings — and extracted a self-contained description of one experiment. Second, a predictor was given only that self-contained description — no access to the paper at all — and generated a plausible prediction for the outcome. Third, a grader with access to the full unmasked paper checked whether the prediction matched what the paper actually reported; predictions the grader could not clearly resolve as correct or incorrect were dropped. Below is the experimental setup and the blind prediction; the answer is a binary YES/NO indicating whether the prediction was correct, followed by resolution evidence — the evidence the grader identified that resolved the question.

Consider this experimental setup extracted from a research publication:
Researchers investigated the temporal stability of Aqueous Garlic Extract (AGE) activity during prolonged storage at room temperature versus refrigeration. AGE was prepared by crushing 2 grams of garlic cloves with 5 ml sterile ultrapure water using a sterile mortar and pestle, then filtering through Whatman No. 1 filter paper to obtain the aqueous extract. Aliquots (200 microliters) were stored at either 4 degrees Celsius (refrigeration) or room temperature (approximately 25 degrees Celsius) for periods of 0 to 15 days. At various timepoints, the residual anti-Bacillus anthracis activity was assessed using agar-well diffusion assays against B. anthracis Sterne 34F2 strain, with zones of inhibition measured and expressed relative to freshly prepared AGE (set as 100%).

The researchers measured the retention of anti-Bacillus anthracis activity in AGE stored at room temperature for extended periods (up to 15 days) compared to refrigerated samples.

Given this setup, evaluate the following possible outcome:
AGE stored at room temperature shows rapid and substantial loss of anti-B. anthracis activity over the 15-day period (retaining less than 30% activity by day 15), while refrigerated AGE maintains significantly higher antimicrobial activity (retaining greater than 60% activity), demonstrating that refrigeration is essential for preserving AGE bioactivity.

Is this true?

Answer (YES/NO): NO